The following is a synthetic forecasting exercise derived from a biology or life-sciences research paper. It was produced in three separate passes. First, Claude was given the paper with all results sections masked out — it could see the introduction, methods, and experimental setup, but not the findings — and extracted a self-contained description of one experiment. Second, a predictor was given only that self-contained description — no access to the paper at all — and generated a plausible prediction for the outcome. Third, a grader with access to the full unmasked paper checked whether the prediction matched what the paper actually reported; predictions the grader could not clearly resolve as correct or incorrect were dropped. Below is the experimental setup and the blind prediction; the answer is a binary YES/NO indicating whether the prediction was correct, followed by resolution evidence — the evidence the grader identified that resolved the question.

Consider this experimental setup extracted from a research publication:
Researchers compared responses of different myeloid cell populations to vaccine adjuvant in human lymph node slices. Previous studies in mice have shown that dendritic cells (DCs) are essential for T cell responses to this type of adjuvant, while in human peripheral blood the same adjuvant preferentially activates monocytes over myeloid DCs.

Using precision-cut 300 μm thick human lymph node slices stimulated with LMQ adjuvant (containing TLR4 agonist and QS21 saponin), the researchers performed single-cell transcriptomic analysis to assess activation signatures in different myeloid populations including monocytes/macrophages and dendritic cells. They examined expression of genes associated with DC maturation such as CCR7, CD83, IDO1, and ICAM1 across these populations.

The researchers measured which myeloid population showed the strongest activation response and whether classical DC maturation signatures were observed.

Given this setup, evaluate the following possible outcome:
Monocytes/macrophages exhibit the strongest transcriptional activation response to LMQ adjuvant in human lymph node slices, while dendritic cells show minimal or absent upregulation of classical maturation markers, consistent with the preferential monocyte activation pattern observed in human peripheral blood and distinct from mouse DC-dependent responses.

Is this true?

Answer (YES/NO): YES